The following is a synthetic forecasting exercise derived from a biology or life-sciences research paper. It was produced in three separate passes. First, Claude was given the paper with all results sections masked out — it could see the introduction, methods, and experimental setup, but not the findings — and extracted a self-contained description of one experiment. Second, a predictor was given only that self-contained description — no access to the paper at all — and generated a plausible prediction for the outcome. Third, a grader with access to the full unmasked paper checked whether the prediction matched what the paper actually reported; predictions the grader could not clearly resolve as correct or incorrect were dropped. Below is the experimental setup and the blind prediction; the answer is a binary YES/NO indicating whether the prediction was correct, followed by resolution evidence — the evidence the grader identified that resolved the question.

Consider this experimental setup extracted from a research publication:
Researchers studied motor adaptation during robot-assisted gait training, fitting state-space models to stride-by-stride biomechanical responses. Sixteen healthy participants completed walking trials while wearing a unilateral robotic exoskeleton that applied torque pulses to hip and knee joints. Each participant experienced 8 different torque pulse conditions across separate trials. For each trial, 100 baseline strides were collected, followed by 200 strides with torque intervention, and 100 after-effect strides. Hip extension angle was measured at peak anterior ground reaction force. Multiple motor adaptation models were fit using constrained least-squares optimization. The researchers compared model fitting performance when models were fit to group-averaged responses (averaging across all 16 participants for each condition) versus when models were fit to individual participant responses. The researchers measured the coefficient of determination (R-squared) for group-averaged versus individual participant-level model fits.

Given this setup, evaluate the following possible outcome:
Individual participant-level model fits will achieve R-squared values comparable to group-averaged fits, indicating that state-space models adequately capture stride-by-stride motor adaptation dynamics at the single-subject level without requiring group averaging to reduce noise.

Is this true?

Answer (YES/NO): NO